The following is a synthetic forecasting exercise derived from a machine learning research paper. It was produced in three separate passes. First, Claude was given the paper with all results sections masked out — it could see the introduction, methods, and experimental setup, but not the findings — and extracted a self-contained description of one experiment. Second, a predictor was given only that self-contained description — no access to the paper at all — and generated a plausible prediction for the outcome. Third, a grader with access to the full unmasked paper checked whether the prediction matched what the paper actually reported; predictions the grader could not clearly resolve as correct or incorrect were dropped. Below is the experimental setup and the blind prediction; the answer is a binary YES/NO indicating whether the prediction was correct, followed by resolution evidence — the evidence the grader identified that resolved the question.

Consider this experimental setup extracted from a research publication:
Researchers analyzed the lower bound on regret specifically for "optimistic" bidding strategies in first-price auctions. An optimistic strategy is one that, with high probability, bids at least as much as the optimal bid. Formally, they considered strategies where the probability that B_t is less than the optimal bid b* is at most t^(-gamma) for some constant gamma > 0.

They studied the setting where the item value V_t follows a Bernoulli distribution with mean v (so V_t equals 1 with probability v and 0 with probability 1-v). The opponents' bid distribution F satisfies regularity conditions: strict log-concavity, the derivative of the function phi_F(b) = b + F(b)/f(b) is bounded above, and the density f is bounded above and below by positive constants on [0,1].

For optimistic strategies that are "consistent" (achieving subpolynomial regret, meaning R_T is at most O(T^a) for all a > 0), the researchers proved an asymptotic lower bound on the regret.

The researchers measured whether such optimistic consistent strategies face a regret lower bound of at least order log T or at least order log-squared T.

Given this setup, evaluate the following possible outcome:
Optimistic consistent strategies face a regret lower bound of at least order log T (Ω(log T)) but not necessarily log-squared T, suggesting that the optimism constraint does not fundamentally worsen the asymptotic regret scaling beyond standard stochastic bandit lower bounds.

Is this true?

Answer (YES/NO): YES